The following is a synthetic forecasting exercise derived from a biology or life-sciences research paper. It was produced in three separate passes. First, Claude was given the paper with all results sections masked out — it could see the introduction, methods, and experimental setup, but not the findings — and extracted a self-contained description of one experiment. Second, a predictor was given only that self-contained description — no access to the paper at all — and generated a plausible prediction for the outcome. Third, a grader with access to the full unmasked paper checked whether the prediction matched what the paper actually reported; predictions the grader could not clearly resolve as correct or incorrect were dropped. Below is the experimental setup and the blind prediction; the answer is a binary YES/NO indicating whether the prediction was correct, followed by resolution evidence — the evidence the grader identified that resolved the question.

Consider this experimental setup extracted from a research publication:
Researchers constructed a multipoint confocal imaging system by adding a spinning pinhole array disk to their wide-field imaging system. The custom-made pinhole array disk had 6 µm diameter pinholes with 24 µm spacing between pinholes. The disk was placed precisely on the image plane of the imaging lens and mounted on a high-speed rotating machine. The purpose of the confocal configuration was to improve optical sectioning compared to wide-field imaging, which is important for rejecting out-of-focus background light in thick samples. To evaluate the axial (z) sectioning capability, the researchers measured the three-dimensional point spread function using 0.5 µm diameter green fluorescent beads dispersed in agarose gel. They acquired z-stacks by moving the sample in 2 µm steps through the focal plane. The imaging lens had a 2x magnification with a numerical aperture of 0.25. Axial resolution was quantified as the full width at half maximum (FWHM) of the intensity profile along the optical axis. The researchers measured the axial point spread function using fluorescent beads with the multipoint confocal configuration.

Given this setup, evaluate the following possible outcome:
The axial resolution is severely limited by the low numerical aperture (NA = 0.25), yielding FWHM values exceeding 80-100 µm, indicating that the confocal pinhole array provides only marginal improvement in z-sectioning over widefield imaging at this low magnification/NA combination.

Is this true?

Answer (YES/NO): NO